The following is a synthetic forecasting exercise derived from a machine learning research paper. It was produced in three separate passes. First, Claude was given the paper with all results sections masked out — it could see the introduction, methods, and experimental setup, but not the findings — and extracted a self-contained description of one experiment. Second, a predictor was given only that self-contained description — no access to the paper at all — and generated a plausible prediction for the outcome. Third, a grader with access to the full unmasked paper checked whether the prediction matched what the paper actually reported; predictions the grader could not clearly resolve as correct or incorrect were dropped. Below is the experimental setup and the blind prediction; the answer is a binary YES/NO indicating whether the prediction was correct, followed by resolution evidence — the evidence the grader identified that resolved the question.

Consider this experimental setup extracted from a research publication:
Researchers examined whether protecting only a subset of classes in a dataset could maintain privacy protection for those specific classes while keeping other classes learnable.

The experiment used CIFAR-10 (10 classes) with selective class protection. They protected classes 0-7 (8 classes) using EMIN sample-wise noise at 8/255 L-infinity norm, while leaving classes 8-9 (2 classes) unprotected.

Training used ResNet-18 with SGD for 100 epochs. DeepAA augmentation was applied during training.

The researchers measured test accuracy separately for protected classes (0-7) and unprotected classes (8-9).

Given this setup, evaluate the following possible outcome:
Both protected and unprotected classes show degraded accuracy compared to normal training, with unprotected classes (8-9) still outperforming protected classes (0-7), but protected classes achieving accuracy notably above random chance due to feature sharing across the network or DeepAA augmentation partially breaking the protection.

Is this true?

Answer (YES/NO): NO